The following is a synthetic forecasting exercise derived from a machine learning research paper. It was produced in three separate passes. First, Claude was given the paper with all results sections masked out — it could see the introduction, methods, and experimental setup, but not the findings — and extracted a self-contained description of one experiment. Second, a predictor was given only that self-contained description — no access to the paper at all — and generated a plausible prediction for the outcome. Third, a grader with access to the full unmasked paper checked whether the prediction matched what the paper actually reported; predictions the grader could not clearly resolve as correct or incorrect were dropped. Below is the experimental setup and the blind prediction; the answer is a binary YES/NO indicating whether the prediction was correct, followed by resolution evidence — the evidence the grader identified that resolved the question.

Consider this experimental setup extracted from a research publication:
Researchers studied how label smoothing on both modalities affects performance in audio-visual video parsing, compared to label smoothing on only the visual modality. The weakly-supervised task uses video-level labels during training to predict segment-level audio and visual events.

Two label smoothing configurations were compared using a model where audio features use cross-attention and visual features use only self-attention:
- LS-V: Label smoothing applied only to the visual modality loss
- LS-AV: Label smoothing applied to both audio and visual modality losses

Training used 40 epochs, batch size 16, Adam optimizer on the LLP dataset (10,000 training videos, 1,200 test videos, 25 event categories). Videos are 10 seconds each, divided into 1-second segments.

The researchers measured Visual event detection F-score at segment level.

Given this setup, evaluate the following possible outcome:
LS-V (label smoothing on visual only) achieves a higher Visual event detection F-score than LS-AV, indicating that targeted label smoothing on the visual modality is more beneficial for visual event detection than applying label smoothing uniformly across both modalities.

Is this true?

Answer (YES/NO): YES